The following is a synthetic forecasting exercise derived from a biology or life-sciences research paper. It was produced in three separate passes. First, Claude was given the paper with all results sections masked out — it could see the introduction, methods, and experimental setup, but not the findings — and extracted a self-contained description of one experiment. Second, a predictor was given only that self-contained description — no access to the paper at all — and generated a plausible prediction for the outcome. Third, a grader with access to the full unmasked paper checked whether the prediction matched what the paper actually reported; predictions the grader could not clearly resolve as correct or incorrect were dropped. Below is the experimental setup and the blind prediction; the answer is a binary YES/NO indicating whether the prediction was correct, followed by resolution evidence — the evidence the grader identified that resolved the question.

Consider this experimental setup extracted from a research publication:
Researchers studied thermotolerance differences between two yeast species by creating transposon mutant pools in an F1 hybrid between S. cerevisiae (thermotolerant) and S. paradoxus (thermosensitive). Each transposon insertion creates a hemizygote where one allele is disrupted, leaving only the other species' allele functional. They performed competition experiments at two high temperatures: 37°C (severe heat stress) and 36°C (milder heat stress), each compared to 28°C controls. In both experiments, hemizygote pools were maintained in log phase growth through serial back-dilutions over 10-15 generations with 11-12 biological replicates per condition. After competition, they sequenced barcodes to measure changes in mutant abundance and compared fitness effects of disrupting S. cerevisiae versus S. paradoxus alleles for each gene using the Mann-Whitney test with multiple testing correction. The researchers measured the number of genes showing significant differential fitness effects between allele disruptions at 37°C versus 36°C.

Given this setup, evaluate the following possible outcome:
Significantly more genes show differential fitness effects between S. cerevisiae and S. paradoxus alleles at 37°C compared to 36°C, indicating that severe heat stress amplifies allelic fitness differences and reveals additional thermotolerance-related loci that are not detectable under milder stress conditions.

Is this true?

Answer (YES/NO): YES